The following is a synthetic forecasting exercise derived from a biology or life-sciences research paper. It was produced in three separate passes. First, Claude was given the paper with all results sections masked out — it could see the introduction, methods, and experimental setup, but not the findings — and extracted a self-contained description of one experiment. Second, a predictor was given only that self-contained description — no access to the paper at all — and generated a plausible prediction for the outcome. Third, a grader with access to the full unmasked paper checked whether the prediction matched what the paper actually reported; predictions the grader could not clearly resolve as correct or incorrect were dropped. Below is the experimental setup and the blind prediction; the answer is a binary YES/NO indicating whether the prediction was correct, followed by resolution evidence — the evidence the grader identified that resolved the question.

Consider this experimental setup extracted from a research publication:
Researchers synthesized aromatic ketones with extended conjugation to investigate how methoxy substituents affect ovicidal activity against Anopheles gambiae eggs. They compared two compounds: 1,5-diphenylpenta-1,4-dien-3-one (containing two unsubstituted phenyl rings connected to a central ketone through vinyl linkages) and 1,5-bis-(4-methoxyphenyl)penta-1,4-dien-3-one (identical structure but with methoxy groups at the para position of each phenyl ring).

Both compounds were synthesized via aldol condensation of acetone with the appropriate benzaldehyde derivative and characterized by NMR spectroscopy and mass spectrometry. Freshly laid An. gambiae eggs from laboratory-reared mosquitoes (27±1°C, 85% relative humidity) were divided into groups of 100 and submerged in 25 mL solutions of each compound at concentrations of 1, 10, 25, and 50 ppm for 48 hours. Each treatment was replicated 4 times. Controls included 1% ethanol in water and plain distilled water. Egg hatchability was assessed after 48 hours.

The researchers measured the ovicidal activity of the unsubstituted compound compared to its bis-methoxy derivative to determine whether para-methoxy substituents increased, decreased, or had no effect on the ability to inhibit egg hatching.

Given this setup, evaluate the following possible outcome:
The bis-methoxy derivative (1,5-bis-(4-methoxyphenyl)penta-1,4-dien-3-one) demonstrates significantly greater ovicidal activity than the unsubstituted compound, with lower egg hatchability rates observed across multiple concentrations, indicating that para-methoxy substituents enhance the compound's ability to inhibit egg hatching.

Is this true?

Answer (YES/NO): NO